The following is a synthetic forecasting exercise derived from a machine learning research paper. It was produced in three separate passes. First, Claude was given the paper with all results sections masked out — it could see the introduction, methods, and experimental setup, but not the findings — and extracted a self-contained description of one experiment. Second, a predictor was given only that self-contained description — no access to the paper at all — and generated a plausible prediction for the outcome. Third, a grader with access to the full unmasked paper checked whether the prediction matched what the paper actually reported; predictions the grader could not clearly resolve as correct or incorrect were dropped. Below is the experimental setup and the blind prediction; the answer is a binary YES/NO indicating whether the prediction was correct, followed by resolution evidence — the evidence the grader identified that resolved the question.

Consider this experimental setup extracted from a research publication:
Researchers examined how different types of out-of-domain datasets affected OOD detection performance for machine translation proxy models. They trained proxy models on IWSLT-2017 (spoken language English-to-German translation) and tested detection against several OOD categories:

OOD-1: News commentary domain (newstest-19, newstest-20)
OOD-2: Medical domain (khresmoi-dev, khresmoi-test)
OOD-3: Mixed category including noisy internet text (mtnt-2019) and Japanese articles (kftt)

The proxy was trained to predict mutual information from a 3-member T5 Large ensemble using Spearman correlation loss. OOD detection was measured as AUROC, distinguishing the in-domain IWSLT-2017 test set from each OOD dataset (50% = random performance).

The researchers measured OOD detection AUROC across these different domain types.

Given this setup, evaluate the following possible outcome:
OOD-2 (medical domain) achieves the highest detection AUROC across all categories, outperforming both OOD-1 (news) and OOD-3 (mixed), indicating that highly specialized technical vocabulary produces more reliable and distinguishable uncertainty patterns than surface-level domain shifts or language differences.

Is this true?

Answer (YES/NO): YES